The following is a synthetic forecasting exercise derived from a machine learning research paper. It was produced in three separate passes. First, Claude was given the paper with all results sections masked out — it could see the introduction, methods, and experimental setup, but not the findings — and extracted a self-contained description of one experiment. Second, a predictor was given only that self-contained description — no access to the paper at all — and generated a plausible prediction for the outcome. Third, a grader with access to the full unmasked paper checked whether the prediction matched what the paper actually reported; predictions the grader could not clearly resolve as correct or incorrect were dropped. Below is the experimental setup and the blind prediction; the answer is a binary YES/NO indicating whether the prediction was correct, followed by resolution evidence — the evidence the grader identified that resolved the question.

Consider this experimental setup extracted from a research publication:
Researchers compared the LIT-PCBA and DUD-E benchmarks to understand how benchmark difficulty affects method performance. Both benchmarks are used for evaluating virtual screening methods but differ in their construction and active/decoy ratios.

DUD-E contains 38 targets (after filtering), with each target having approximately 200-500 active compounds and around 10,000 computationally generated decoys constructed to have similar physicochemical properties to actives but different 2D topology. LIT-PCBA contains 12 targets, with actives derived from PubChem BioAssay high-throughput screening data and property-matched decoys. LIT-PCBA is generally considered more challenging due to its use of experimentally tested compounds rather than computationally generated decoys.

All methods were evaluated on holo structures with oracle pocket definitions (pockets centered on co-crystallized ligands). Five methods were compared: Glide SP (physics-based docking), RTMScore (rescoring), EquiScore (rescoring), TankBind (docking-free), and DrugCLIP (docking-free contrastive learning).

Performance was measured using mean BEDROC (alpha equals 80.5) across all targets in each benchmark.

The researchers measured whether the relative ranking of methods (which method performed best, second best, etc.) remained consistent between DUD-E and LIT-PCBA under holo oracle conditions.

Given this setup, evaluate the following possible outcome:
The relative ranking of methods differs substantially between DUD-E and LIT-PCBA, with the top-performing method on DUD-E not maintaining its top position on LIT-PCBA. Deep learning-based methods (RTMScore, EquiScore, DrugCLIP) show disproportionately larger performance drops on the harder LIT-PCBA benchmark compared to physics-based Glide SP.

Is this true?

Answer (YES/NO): NO